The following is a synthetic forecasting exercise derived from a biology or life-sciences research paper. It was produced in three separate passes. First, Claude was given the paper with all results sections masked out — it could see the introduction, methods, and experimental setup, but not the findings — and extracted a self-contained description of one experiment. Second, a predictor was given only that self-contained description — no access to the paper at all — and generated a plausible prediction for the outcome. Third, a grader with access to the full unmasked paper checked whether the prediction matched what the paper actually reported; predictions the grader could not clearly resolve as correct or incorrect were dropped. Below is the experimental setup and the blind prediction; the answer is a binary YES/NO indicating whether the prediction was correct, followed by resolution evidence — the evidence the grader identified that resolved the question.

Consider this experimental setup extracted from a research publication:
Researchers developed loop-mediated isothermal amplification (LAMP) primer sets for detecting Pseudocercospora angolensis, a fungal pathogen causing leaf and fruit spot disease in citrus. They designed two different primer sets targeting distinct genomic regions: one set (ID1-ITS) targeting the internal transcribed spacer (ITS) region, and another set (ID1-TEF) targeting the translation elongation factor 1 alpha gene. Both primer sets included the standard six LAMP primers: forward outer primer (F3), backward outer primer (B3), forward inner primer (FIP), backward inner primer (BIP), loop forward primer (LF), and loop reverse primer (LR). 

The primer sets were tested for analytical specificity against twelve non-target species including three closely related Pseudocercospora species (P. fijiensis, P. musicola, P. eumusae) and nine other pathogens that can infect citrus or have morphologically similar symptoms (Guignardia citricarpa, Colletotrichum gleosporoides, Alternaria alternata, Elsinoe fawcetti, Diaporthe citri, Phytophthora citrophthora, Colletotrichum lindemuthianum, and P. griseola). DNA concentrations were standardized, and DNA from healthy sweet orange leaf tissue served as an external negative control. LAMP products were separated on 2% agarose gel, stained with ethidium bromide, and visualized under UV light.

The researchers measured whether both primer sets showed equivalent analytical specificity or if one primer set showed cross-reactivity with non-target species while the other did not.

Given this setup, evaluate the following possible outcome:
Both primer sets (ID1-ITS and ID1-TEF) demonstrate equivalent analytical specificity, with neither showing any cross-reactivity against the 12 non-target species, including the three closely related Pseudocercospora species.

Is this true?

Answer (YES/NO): NO